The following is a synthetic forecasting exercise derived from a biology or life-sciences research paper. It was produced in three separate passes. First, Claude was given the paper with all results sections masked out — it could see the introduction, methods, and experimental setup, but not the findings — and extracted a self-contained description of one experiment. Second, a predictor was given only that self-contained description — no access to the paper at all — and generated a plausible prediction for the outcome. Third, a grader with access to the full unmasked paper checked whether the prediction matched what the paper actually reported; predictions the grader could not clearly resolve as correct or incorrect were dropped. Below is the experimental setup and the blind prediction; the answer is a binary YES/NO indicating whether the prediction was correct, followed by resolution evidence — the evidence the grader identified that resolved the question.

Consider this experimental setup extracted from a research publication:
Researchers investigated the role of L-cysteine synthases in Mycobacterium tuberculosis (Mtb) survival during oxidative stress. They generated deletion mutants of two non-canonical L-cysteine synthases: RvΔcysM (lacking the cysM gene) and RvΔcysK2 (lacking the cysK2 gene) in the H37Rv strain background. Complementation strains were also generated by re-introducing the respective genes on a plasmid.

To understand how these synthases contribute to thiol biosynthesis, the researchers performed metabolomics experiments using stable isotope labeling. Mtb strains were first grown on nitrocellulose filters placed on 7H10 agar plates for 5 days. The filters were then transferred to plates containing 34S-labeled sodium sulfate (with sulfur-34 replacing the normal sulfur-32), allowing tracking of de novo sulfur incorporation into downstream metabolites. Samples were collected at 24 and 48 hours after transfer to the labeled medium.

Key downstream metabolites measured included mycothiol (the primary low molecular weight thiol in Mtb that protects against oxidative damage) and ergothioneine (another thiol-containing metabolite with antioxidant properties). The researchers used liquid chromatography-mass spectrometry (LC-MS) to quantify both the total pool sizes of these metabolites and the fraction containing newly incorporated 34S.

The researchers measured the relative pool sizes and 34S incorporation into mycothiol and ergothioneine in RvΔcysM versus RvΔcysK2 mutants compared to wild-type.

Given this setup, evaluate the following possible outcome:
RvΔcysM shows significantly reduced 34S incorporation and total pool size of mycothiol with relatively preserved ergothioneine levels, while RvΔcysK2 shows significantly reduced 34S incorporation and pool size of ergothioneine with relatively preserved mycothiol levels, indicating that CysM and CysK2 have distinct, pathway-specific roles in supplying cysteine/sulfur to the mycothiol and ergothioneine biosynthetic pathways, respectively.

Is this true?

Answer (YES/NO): NO